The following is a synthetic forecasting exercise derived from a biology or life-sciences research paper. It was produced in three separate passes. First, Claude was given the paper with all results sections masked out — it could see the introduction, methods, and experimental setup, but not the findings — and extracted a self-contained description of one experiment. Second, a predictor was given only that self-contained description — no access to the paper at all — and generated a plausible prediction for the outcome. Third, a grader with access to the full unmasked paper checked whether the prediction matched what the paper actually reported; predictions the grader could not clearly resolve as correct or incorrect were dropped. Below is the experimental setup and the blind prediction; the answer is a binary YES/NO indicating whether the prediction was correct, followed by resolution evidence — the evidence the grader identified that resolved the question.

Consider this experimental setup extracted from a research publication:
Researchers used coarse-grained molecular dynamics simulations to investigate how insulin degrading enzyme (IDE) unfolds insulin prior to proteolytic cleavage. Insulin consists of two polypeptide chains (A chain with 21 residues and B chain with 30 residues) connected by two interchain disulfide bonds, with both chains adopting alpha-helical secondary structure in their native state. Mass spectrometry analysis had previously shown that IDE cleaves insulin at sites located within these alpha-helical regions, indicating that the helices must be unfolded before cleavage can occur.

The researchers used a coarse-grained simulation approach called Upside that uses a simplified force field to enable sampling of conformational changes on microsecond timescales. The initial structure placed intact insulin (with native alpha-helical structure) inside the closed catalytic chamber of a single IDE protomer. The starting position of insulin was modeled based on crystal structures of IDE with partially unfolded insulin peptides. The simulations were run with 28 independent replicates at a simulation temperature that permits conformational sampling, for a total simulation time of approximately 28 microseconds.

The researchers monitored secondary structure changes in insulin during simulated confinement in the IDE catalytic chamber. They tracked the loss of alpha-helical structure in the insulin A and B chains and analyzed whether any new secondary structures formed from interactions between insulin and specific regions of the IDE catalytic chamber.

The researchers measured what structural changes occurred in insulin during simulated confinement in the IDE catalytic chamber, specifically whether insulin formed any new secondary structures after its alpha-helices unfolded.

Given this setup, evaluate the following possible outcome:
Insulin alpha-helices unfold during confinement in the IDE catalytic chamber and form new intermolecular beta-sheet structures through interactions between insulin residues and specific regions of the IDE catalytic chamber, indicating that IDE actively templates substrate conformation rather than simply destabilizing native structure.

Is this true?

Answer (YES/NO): YES